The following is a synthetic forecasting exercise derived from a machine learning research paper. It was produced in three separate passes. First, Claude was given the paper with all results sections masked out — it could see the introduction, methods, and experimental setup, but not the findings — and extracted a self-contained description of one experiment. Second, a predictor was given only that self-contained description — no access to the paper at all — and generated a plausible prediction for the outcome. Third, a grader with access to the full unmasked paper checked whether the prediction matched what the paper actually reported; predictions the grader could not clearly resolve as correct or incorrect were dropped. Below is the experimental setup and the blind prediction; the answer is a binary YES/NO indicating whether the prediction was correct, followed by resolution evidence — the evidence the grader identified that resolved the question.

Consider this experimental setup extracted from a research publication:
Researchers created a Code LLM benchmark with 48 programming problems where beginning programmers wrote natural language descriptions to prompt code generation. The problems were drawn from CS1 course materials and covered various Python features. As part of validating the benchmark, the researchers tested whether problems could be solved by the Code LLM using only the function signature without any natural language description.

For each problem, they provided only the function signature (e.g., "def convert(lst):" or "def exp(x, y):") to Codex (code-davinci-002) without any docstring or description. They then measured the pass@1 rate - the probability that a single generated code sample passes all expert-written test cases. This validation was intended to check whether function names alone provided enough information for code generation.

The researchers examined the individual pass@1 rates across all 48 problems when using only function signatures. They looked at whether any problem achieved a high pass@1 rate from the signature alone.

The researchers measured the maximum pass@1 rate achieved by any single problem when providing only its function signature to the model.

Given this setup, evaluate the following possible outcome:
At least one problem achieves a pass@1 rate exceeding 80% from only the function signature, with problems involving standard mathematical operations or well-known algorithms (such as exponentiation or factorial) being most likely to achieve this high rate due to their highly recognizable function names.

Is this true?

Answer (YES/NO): YES